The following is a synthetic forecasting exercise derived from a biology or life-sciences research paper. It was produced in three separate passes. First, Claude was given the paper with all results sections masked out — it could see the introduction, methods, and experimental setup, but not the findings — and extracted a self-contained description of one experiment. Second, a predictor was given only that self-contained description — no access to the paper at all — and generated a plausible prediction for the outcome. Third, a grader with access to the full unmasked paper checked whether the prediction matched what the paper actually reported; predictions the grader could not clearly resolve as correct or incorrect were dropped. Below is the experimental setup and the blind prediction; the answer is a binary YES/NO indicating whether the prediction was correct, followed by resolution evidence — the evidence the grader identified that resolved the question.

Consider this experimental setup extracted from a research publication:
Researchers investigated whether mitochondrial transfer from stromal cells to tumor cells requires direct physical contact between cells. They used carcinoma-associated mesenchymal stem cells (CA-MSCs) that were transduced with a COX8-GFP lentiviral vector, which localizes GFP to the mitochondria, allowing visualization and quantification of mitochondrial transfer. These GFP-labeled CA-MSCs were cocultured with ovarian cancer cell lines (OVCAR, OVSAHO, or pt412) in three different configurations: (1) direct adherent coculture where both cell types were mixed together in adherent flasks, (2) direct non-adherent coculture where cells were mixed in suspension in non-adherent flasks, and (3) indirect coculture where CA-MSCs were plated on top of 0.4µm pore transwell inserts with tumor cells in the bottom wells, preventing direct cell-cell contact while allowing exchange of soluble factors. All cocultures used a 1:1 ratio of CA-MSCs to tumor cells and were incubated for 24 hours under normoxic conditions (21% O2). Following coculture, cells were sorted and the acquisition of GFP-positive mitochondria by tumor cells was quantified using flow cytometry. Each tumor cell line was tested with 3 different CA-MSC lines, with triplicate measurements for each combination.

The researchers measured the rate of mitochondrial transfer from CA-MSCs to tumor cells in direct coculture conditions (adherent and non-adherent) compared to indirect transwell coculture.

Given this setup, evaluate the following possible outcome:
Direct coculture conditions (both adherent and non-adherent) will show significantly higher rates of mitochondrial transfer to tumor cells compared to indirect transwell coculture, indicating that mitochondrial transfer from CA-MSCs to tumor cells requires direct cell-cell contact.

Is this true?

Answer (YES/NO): YES